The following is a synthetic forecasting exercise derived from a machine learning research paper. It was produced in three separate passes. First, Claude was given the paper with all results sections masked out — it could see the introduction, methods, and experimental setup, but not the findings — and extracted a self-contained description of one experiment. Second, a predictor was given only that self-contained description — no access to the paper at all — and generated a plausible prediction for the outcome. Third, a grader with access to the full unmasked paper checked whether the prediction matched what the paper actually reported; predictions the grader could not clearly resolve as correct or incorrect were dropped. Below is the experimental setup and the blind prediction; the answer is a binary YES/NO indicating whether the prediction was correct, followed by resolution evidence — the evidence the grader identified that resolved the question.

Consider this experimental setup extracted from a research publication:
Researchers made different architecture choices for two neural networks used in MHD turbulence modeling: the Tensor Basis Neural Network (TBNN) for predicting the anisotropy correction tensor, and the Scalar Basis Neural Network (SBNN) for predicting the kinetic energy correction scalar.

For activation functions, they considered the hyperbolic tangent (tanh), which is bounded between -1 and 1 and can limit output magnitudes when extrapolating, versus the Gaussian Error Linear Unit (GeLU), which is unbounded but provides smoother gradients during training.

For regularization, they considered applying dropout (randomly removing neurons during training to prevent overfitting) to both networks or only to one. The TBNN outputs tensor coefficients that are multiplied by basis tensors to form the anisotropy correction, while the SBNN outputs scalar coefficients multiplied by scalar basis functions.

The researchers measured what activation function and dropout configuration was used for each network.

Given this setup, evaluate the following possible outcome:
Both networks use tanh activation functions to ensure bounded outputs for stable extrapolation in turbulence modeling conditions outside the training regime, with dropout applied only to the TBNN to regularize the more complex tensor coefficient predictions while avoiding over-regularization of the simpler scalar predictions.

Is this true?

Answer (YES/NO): NO